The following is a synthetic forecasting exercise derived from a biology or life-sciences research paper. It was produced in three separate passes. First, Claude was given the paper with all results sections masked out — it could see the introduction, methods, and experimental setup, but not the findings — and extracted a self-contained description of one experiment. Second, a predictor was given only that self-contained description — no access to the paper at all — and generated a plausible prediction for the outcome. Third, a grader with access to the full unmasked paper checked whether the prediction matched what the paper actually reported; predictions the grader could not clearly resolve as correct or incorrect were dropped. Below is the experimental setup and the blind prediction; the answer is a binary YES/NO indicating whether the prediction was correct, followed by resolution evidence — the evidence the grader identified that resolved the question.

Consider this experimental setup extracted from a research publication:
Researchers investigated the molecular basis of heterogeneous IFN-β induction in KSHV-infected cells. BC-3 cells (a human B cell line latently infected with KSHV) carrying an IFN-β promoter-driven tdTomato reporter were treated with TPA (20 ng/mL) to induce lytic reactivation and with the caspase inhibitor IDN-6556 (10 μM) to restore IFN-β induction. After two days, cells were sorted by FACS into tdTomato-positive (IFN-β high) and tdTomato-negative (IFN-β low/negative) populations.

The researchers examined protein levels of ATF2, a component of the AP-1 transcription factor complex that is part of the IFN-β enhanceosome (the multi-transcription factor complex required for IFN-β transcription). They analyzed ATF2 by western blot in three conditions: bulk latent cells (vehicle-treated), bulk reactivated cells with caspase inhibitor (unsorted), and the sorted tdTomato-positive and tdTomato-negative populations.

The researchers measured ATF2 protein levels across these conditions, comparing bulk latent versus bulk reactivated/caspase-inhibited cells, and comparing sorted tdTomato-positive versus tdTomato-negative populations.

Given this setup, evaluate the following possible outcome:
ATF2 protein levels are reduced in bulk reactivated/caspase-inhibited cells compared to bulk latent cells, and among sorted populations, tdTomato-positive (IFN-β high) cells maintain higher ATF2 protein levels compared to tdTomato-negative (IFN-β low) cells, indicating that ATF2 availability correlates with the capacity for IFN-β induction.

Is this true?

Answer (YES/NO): NO